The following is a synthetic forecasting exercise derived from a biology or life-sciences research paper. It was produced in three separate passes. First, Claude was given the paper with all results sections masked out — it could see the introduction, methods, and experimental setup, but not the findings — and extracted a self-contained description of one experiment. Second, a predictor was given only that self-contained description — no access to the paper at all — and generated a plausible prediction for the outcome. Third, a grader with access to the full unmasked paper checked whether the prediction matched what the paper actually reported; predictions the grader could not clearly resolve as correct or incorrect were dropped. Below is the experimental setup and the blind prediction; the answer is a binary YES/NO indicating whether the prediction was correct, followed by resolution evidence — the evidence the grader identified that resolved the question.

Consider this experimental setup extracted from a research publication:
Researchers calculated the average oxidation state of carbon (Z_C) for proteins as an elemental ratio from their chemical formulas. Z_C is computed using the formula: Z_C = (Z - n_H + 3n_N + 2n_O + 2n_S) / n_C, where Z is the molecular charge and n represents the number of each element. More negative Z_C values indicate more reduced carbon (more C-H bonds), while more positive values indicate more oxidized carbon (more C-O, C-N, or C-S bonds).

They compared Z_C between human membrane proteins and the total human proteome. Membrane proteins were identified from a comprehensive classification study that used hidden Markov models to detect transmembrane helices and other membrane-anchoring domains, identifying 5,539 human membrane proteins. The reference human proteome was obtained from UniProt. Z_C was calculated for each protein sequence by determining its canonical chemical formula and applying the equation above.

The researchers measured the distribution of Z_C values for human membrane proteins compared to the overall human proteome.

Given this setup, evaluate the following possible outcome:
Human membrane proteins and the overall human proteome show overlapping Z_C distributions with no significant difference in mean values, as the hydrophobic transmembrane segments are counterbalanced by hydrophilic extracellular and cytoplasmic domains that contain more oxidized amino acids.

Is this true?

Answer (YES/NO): NO